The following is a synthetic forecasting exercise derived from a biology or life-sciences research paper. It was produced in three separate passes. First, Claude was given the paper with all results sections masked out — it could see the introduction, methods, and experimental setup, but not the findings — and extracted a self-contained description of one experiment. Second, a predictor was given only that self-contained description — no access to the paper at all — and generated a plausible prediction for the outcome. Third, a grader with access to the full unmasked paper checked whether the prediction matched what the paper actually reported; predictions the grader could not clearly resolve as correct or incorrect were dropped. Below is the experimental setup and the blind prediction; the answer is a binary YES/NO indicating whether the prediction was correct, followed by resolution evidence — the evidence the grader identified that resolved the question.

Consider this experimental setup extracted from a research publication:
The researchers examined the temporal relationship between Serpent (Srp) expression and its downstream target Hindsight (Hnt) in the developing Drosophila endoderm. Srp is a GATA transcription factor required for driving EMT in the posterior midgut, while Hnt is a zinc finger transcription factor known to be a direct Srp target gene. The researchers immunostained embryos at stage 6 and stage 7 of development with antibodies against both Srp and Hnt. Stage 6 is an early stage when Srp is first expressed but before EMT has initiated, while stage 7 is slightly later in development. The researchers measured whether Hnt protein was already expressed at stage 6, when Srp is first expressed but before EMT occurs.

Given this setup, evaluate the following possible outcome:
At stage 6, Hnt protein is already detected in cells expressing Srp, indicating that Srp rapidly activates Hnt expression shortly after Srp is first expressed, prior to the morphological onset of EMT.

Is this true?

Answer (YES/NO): YES